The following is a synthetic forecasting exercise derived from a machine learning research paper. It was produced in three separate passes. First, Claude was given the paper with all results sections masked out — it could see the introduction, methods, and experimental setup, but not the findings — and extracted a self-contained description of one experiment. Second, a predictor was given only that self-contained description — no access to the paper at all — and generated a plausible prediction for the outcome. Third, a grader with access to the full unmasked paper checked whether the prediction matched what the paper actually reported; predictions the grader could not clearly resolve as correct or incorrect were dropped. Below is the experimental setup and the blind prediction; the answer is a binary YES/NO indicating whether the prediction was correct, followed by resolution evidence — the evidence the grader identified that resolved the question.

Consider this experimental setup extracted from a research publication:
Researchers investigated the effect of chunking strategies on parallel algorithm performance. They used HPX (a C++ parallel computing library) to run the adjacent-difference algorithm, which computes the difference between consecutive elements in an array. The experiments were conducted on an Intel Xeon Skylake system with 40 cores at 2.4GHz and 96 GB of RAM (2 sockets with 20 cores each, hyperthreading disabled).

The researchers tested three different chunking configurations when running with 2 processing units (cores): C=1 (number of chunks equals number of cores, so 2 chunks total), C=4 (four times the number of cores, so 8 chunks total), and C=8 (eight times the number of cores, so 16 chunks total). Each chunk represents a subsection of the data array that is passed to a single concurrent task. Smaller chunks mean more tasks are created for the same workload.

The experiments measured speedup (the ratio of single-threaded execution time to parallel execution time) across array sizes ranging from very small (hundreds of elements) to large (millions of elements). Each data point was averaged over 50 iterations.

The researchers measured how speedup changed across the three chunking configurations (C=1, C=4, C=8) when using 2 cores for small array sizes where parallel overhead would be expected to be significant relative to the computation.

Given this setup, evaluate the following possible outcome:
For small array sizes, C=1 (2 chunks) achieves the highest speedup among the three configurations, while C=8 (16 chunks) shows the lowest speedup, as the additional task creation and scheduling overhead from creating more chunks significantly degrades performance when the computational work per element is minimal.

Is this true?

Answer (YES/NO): NO